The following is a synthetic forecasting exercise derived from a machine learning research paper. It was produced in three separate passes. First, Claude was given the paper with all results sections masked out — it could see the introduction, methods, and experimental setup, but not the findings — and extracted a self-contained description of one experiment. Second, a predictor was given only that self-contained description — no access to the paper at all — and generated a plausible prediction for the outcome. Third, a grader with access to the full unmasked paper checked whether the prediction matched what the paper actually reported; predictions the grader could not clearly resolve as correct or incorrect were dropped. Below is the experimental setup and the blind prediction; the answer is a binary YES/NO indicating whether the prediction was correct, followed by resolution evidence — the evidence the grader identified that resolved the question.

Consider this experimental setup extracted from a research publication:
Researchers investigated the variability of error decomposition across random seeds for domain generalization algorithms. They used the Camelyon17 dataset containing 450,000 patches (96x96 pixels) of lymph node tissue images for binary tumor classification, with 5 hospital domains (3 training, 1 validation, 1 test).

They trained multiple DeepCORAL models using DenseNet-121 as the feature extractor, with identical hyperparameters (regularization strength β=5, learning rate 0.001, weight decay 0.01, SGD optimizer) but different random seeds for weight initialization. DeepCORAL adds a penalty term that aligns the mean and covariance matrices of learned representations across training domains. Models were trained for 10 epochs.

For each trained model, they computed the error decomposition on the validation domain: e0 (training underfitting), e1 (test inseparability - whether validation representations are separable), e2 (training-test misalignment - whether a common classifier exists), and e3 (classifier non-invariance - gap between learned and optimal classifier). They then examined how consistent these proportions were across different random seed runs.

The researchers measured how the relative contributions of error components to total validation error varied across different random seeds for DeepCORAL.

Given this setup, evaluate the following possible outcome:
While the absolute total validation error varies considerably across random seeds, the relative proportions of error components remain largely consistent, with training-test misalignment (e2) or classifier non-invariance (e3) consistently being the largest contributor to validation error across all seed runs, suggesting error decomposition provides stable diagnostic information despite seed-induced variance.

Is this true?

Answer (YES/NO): NO